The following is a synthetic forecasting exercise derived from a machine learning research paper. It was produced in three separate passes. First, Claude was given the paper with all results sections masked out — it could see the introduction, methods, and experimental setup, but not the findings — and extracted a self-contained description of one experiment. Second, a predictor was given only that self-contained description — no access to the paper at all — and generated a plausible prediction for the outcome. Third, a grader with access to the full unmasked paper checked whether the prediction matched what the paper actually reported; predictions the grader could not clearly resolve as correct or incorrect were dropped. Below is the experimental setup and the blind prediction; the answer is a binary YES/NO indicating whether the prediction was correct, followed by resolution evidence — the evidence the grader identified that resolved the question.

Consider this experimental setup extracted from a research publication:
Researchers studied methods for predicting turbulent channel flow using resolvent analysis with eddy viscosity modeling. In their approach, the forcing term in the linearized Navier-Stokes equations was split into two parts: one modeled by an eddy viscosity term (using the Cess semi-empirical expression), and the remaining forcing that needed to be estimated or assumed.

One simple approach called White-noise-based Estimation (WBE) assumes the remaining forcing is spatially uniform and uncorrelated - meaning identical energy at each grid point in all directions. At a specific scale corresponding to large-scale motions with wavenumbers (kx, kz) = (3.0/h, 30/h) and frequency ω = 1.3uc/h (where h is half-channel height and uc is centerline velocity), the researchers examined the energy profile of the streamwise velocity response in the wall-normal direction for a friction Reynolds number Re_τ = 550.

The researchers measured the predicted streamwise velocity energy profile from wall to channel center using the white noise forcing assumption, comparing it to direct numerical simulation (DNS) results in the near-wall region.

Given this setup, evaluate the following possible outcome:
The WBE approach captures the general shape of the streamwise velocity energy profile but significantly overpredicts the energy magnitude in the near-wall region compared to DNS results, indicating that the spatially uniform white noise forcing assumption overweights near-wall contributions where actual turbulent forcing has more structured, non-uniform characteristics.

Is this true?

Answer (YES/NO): YES